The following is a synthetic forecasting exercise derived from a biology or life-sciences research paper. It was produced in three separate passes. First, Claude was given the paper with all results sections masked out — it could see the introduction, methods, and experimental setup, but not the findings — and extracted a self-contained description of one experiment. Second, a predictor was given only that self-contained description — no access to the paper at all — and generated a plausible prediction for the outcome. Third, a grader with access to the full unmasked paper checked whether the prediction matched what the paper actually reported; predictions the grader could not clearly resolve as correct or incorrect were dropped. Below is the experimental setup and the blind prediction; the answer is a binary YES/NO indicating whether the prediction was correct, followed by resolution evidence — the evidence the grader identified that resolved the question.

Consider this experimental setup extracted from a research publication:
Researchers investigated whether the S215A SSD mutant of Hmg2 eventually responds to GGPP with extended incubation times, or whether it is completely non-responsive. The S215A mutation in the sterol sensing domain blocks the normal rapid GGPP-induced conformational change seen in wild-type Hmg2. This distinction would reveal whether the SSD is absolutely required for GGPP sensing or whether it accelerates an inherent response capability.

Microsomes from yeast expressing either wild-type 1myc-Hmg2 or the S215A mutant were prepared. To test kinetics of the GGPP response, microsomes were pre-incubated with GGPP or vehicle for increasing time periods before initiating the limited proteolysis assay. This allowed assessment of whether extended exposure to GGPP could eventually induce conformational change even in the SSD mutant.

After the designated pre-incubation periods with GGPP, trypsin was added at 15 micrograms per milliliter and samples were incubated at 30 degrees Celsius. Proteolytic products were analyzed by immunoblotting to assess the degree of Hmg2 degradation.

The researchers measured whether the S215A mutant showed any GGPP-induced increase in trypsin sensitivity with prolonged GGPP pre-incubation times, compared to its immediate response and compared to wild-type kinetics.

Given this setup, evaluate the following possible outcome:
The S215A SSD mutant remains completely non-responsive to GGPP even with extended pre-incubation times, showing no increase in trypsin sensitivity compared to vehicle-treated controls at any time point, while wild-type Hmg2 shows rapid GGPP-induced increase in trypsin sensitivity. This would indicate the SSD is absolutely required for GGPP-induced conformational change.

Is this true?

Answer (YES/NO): NO